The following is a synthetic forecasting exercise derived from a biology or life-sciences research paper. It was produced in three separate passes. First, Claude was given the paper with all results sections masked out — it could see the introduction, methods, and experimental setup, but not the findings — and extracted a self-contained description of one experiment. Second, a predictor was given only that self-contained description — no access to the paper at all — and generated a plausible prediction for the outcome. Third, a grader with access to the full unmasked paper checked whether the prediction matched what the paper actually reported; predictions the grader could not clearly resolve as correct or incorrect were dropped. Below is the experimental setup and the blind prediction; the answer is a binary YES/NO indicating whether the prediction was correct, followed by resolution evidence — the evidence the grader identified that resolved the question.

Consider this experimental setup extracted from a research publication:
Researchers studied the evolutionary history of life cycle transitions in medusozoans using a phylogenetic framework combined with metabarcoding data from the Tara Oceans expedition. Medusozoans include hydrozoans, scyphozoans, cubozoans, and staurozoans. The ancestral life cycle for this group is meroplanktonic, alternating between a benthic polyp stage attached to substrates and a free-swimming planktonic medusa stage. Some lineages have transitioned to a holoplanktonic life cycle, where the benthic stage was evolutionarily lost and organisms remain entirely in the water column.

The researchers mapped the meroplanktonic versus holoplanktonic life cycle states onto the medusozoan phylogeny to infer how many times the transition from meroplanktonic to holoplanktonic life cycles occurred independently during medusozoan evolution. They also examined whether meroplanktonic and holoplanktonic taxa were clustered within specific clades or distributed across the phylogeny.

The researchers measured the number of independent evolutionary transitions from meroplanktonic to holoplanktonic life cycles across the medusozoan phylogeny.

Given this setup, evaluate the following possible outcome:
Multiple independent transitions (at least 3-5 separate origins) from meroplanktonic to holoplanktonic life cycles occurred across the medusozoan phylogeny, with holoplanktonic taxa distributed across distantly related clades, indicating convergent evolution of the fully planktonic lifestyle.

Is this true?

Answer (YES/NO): YES